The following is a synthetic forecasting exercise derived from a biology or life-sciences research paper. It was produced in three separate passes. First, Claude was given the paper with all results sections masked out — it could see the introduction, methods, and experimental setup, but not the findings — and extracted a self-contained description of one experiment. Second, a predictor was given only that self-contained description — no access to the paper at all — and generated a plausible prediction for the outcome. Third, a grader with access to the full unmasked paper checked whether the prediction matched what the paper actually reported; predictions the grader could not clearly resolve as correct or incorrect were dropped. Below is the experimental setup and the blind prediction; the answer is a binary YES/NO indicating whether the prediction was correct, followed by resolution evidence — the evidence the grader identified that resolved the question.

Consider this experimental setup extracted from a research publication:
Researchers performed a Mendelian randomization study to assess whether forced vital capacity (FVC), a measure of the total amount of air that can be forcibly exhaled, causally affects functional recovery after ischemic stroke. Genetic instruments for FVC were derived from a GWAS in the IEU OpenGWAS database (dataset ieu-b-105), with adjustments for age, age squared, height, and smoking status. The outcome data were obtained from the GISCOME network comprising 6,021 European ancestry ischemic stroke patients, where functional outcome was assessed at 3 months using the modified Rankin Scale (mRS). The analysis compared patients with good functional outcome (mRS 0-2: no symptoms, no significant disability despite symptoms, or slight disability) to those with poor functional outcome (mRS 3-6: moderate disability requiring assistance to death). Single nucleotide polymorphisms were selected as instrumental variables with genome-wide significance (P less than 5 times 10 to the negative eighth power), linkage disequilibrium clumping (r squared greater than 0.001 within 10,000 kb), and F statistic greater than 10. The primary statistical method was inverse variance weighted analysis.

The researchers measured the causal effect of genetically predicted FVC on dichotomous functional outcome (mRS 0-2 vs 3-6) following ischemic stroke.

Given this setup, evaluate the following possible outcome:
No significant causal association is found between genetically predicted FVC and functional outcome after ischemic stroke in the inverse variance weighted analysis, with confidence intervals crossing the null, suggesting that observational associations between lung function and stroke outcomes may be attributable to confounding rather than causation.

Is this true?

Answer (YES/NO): YES